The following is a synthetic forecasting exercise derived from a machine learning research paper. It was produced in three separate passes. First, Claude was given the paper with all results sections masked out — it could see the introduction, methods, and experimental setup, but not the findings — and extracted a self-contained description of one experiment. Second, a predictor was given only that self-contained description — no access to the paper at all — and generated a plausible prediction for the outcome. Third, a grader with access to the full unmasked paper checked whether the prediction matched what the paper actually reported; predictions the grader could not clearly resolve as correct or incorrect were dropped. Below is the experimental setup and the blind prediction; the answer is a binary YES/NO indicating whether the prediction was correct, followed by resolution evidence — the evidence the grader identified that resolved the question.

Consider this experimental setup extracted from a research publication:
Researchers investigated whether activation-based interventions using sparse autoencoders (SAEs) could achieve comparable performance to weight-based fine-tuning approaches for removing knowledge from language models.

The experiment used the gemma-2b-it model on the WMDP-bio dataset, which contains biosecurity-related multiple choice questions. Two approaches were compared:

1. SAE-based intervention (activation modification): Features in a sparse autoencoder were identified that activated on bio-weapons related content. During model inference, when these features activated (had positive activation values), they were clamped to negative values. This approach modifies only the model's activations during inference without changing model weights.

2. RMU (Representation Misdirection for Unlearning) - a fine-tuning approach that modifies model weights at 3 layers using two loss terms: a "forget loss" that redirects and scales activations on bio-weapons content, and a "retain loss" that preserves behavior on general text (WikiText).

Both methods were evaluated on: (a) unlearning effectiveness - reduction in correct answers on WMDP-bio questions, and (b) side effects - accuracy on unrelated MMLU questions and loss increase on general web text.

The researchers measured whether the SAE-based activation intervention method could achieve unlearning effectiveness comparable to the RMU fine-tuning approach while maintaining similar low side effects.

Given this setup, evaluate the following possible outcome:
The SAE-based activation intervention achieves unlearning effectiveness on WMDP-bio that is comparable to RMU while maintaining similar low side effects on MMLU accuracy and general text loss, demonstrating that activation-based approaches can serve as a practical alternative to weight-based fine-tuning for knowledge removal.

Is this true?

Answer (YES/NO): NO